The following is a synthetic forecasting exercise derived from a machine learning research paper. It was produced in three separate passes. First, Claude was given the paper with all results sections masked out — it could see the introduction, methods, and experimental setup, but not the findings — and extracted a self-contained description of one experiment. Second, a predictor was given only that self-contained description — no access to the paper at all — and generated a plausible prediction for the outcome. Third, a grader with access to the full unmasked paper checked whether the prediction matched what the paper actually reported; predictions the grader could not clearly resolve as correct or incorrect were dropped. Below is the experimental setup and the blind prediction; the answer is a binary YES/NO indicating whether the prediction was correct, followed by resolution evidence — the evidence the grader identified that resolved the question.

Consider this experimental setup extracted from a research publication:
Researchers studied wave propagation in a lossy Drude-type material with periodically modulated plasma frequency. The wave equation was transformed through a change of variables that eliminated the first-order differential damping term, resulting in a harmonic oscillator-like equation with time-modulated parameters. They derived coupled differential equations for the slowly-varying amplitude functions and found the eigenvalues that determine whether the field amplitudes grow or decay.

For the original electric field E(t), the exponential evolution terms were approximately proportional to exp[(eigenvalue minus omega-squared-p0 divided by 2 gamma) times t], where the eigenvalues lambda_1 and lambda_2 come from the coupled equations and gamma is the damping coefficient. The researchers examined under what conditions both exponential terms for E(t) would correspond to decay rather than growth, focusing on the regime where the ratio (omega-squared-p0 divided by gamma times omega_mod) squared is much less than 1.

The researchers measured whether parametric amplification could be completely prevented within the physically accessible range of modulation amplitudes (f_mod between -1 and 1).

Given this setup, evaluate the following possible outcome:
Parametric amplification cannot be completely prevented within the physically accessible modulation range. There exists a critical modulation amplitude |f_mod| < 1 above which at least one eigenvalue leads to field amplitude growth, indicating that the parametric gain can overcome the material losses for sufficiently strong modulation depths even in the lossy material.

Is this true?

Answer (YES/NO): NO